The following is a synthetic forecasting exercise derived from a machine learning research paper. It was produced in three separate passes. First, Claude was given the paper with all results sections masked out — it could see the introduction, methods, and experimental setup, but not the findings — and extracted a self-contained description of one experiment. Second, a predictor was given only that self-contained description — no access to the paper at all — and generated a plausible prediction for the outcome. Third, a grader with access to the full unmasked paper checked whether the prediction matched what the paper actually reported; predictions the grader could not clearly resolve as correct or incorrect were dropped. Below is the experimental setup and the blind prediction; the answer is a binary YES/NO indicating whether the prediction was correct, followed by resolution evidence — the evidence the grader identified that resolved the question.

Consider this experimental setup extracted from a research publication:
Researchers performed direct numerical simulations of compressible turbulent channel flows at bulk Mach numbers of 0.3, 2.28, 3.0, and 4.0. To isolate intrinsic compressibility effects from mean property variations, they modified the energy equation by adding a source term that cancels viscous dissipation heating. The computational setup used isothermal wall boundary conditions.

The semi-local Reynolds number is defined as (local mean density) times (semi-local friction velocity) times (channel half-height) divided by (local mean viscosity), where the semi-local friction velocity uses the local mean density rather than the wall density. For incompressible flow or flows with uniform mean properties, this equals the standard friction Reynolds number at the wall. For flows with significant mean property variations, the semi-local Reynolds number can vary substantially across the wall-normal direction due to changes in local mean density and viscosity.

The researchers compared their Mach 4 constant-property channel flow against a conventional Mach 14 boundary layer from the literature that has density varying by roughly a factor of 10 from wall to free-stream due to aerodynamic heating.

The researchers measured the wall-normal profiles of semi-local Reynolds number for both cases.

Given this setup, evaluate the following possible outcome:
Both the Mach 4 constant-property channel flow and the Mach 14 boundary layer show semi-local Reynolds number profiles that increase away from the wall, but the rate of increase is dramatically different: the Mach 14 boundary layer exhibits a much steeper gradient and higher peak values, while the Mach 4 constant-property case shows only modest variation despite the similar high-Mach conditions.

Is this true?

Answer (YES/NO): NO